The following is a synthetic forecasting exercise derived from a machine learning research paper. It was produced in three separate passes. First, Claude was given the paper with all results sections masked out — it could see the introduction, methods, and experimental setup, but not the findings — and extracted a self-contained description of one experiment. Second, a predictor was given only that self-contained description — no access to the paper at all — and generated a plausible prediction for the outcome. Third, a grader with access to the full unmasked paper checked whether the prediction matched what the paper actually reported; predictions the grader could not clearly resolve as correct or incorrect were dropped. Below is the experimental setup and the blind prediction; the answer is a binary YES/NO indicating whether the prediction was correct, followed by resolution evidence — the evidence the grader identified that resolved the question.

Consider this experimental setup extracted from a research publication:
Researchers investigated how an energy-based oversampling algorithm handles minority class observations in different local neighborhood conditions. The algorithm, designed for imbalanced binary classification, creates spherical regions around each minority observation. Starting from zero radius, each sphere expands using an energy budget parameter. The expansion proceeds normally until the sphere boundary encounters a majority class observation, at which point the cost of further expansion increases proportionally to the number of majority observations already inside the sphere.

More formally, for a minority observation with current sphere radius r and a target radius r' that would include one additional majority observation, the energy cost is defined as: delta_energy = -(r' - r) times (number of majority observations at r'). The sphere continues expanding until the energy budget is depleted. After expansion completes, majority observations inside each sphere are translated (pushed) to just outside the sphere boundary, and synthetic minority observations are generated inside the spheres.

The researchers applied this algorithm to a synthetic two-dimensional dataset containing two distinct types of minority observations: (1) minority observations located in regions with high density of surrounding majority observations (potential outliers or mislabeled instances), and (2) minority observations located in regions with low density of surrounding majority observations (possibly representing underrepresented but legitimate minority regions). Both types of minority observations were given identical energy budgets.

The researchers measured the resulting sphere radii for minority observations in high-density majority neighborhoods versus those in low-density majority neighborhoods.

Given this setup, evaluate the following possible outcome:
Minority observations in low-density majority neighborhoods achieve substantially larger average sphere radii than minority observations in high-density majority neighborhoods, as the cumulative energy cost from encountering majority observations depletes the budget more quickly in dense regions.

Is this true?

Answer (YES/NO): YES